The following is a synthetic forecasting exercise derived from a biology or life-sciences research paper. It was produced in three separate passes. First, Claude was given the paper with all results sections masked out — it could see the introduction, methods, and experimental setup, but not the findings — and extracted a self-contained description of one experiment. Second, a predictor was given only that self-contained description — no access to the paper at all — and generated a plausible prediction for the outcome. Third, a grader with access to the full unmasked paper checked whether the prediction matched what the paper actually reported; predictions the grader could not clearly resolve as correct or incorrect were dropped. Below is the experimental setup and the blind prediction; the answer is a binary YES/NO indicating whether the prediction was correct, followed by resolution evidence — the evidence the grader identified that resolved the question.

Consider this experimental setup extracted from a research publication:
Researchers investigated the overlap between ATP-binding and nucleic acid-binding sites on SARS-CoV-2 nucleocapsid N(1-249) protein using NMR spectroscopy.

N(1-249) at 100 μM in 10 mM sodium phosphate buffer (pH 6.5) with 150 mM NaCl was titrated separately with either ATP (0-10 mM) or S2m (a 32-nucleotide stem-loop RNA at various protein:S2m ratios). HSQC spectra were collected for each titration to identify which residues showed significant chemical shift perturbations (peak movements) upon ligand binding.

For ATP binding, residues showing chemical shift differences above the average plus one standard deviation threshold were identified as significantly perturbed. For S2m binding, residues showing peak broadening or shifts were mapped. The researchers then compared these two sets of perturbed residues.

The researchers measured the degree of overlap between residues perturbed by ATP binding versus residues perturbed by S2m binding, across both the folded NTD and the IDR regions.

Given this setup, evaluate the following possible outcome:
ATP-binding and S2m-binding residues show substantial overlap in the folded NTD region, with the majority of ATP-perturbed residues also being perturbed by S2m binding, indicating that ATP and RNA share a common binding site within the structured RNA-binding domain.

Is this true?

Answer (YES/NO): YES